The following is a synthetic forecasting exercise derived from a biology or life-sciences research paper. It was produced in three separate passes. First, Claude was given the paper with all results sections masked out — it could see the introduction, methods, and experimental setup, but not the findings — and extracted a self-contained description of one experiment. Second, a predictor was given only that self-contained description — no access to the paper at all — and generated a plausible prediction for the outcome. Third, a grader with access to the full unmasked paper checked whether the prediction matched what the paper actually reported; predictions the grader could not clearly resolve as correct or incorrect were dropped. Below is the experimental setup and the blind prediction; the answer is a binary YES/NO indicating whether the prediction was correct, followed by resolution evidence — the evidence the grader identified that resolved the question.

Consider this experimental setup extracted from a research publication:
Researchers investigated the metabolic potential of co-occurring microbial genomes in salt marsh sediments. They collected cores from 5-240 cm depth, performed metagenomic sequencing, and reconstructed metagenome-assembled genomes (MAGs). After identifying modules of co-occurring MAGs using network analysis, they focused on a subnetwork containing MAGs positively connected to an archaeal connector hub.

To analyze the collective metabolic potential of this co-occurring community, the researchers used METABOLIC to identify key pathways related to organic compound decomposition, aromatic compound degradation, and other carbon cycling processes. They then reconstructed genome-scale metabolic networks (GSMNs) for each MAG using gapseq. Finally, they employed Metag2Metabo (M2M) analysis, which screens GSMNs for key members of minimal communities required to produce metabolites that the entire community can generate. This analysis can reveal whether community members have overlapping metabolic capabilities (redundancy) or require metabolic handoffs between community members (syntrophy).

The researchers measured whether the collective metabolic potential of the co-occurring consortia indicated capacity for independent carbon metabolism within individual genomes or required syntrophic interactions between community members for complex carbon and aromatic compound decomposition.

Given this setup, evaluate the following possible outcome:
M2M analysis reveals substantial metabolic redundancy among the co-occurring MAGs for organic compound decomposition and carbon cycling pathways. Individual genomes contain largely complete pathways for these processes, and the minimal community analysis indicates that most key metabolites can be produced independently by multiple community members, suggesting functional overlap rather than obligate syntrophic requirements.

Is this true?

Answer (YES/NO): NO